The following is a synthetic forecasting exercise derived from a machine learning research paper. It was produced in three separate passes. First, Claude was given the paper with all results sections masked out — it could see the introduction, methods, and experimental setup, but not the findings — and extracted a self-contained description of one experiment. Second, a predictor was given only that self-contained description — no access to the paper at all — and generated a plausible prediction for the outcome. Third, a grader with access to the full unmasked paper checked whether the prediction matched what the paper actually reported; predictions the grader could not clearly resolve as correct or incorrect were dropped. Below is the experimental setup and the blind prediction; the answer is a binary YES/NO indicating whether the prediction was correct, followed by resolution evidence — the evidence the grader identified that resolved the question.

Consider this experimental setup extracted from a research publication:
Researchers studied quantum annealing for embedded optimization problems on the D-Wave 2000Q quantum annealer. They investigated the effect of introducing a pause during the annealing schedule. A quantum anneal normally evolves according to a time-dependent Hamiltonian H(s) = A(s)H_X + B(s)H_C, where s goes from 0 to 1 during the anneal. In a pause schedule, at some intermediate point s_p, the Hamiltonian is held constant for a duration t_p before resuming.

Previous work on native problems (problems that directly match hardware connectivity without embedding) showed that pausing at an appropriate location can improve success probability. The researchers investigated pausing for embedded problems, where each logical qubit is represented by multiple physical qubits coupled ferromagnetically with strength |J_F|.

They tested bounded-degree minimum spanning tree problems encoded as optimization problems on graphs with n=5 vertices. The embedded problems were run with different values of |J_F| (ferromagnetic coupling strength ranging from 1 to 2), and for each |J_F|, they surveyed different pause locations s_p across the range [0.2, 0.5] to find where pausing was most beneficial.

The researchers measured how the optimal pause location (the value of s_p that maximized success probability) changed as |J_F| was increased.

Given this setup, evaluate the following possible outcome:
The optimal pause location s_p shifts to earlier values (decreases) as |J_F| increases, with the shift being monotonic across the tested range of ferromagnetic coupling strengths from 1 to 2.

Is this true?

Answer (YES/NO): YES